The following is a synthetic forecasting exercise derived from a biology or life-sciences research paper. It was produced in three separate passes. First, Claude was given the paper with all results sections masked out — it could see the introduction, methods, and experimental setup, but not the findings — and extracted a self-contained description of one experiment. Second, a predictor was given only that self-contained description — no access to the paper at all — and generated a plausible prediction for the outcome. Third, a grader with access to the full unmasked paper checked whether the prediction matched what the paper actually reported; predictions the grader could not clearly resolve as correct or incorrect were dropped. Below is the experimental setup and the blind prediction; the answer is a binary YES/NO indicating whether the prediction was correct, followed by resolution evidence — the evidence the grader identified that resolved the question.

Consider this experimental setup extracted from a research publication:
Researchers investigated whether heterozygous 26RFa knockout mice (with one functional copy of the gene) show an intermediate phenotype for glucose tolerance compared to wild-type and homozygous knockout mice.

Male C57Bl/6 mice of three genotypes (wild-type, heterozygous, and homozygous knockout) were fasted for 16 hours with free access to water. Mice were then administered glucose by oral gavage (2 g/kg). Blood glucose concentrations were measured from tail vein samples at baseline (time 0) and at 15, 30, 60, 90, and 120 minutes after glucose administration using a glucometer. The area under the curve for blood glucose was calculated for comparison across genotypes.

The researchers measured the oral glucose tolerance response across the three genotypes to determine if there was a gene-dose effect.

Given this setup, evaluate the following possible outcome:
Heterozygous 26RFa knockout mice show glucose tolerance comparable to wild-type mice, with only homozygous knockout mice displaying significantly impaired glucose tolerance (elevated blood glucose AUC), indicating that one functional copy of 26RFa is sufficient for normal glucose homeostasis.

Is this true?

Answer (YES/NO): NO